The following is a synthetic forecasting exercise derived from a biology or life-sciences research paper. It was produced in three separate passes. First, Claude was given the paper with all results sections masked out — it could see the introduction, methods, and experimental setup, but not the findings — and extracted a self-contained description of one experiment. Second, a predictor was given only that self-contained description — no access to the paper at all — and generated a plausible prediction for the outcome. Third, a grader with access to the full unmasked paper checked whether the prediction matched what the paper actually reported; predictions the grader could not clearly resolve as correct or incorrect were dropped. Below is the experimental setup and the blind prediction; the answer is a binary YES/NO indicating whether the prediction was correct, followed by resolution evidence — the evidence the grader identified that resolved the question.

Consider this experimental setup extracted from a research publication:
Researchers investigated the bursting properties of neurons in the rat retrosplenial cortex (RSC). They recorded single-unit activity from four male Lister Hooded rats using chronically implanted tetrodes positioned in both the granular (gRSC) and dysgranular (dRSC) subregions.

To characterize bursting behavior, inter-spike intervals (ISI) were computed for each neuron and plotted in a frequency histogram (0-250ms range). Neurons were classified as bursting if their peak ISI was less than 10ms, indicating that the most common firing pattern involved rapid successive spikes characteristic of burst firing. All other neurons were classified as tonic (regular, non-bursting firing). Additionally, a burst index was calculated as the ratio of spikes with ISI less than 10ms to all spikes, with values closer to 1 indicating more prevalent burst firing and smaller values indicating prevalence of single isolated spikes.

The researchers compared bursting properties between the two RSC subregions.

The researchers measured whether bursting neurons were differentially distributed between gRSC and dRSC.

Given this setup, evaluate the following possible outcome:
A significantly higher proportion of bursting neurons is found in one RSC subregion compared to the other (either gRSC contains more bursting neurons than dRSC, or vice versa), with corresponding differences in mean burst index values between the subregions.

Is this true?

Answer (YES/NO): YES